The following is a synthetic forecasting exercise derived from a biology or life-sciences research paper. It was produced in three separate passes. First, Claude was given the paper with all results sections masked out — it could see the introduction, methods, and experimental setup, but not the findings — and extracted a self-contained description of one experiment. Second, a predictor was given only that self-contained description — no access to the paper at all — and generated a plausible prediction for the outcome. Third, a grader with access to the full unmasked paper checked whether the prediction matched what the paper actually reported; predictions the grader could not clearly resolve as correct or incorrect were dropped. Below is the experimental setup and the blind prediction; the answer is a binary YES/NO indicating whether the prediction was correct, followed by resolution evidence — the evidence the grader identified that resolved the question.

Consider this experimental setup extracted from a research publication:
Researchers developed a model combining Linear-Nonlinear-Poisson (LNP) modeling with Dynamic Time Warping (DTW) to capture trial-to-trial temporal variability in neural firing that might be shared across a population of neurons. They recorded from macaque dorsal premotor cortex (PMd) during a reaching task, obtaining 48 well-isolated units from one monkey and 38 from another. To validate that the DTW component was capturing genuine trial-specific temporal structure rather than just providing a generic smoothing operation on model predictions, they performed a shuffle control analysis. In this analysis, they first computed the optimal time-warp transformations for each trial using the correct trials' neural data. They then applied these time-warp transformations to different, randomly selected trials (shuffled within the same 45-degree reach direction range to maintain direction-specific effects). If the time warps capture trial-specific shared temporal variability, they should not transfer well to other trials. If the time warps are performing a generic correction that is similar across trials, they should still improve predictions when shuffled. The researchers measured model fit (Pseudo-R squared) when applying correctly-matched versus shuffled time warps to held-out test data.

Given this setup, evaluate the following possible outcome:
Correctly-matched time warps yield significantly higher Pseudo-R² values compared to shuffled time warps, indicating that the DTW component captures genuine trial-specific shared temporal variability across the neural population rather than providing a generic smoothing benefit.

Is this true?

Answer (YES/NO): YES